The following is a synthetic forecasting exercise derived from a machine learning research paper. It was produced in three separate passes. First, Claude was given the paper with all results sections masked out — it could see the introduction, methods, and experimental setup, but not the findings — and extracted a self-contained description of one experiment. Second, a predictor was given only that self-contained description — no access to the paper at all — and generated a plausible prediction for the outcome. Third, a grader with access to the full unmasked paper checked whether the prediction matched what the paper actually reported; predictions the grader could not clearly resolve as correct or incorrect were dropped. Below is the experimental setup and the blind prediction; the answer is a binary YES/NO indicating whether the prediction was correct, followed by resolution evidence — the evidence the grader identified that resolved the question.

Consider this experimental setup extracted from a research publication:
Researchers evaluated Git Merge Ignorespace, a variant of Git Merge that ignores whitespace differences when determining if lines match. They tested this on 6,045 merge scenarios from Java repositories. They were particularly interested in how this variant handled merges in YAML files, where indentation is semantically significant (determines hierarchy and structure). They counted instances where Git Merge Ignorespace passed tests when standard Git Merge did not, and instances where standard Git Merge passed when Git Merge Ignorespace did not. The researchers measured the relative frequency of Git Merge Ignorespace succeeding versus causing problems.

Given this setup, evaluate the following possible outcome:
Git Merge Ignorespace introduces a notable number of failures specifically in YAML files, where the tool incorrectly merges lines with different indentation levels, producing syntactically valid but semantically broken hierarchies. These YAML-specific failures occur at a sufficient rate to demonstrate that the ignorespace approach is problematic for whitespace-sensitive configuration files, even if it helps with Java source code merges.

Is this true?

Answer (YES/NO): YES